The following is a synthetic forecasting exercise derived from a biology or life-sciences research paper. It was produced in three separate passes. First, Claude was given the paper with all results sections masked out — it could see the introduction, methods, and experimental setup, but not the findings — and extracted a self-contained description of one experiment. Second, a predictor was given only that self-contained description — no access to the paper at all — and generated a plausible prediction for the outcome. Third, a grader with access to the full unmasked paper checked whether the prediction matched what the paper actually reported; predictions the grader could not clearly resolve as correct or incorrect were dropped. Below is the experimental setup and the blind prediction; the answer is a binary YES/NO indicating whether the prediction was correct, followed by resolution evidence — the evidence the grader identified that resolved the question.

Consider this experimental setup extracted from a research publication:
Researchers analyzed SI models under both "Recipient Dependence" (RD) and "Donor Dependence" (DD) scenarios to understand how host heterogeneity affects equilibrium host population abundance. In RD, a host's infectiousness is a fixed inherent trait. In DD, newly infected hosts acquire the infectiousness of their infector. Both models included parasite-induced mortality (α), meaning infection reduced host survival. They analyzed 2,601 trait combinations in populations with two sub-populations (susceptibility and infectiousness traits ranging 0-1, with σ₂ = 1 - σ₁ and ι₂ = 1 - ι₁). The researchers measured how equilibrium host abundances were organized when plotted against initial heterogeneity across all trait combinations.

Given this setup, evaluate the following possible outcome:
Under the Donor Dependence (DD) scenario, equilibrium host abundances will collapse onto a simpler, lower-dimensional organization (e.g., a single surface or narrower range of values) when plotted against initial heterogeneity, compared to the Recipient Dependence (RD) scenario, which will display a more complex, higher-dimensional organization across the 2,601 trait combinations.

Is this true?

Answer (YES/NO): YES